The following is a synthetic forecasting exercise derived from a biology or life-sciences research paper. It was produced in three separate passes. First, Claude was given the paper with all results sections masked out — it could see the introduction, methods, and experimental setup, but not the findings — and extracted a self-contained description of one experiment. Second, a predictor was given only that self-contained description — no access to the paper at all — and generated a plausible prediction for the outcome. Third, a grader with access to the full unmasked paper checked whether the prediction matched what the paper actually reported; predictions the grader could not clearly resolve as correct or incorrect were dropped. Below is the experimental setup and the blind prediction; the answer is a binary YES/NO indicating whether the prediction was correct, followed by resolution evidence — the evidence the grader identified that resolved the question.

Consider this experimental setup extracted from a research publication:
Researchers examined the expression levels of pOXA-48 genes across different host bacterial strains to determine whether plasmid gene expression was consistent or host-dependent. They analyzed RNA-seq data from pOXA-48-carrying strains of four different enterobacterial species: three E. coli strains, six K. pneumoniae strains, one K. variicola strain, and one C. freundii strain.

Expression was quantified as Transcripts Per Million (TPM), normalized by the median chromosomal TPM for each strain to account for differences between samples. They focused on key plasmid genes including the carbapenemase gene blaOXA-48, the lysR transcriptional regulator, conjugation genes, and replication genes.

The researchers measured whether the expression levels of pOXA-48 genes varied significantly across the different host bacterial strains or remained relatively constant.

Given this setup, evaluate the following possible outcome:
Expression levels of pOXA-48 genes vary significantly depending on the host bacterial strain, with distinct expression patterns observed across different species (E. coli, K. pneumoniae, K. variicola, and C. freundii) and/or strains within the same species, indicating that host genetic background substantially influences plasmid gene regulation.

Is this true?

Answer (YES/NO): NO